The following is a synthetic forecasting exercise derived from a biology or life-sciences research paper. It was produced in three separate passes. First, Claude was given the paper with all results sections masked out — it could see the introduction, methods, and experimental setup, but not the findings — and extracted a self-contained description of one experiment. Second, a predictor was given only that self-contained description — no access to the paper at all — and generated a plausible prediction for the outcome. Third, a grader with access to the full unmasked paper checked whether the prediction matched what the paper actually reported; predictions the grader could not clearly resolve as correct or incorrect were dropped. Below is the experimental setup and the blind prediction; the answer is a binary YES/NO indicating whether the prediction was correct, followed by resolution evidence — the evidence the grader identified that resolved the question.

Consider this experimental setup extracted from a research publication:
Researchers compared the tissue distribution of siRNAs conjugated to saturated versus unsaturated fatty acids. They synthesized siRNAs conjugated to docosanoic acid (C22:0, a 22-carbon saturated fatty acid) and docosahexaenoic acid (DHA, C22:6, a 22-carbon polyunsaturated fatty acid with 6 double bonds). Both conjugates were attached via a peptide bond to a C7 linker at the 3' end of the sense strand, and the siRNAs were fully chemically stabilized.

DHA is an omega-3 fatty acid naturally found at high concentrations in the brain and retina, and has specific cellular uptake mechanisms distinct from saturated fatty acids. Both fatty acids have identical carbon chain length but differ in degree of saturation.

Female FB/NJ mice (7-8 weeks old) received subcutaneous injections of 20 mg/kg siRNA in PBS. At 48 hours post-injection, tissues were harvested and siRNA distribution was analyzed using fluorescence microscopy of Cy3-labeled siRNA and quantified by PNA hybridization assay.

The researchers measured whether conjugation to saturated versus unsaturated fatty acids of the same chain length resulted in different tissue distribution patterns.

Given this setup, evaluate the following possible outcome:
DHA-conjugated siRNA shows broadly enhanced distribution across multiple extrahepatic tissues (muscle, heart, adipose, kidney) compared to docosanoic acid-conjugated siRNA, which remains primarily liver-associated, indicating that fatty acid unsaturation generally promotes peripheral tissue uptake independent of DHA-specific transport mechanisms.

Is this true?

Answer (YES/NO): NO